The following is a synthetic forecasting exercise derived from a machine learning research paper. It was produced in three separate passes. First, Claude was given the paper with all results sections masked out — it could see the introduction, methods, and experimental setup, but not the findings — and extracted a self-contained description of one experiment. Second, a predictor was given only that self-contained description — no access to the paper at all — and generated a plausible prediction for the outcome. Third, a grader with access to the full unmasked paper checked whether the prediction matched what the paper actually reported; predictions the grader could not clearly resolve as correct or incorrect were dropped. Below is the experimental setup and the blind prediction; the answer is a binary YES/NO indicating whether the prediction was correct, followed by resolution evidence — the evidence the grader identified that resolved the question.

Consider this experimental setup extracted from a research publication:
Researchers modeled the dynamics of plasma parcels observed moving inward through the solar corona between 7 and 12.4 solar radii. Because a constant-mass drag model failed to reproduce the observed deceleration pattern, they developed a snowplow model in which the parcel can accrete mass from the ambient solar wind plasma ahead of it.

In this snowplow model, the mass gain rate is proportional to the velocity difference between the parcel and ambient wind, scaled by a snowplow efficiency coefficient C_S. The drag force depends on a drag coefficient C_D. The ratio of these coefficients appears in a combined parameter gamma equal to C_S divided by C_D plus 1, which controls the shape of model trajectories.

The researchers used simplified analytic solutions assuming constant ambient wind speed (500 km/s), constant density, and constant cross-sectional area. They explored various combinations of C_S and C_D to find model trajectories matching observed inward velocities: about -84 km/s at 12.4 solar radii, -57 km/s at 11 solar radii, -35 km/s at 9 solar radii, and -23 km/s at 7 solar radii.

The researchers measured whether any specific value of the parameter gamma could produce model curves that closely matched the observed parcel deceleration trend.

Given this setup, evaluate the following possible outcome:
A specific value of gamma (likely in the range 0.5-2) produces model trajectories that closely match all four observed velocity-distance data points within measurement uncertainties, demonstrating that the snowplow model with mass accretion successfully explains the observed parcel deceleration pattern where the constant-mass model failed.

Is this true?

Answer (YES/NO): NO